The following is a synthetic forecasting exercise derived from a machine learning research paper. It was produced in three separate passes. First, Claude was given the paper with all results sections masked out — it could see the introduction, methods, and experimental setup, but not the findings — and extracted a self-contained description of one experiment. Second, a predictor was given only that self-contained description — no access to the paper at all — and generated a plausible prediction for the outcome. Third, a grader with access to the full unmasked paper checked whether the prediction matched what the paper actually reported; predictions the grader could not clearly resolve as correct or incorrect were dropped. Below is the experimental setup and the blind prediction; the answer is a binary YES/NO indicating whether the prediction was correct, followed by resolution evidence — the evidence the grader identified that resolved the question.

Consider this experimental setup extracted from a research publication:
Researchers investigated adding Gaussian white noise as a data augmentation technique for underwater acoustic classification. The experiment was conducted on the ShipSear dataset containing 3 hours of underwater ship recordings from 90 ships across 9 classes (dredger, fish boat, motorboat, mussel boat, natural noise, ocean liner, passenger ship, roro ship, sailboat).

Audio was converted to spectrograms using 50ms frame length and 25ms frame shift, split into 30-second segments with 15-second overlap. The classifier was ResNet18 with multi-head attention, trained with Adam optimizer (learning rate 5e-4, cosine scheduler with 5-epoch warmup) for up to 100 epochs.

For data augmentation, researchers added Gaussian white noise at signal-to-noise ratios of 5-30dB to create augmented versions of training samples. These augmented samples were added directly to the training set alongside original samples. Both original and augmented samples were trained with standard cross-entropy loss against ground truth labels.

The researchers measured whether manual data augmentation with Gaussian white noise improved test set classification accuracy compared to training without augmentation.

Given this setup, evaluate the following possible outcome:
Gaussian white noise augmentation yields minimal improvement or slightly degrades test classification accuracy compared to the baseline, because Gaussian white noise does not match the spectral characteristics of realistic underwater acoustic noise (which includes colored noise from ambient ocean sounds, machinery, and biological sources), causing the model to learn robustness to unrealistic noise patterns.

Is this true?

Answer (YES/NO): NO